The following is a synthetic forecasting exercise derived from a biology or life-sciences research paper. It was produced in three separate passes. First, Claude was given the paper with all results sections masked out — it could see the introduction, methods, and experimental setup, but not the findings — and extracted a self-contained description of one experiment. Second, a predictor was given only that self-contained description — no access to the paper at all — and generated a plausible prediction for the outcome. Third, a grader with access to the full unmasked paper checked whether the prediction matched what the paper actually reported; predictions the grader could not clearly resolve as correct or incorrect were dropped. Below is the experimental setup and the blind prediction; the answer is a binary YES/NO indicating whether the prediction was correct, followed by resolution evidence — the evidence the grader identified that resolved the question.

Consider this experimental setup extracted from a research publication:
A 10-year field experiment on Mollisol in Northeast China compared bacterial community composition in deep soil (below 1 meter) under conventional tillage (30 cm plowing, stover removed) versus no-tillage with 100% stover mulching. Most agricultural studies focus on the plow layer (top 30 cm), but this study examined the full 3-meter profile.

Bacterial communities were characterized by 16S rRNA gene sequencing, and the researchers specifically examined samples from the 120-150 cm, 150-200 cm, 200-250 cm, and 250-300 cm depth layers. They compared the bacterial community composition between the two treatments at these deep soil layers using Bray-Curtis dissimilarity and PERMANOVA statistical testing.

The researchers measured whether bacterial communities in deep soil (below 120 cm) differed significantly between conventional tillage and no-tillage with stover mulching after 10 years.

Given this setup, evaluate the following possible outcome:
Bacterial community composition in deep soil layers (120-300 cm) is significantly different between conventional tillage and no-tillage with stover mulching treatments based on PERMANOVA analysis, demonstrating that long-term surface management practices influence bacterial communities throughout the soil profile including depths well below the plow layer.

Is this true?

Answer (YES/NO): YES